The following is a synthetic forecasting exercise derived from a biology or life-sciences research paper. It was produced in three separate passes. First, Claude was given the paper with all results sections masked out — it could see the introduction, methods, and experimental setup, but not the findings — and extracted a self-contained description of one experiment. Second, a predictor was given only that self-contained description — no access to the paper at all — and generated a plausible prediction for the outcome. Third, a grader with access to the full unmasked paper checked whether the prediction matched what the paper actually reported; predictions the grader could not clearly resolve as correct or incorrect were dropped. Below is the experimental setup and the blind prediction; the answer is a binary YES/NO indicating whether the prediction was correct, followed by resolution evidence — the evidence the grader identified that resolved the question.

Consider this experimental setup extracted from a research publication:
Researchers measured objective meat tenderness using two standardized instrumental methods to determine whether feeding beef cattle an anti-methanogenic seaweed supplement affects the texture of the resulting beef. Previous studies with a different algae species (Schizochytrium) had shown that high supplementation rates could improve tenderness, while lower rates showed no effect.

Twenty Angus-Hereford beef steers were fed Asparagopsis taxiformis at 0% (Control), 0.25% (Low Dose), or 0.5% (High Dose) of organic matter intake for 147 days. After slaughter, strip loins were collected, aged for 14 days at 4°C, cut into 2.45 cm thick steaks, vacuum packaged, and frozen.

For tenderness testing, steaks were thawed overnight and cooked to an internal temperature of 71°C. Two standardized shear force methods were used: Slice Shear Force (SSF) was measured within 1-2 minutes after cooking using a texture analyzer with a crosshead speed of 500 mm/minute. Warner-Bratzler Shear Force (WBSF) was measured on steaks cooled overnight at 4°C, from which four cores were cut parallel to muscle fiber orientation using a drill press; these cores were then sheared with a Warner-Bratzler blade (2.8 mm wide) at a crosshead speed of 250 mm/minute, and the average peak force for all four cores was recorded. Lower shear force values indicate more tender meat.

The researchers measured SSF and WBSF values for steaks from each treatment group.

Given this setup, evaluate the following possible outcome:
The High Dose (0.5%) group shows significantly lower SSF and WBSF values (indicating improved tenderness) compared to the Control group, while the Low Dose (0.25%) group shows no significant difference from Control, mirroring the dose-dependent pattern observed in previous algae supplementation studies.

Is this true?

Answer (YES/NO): NO